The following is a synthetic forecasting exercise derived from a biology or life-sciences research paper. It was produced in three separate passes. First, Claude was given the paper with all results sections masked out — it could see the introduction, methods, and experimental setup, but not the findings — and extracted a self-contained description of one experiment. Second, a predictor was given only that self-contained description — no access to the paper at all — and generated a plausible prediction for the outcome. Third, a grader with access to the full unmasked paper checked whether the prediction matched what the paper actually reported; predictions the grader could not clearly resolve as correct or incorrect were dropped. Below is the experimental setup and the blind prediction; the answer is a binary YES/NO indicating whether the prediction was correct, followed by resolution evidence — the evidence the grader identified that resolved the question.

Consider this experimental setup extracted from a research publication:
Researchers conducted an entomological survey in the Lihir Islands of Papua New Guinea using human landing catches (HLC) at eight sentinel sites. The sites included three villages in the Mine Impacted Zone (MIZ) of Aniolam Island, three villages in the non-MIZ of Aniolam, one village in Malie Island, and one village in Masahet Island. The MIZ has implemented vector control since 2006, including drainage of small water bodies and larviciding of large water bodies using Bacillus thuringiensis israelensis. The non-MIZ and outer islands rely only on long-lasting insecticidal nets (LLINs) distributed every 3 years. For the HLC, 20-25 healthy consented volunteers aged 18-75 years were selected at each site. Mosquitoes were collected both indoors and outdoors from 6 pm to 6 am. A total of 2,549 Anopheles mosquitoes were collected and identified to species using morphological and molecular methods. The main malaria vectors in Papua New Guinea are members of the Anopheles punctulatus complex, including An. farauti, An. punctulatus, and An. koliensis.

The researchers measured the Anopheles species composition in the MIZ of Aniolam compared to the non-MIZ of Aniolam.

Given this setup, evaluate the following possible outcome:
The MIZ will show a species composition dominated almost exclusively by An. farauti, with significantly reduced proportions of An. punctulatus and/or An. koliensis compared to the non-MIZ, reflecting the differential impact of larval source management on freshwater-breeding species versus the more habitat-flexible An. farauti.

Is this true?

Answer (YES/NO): YES